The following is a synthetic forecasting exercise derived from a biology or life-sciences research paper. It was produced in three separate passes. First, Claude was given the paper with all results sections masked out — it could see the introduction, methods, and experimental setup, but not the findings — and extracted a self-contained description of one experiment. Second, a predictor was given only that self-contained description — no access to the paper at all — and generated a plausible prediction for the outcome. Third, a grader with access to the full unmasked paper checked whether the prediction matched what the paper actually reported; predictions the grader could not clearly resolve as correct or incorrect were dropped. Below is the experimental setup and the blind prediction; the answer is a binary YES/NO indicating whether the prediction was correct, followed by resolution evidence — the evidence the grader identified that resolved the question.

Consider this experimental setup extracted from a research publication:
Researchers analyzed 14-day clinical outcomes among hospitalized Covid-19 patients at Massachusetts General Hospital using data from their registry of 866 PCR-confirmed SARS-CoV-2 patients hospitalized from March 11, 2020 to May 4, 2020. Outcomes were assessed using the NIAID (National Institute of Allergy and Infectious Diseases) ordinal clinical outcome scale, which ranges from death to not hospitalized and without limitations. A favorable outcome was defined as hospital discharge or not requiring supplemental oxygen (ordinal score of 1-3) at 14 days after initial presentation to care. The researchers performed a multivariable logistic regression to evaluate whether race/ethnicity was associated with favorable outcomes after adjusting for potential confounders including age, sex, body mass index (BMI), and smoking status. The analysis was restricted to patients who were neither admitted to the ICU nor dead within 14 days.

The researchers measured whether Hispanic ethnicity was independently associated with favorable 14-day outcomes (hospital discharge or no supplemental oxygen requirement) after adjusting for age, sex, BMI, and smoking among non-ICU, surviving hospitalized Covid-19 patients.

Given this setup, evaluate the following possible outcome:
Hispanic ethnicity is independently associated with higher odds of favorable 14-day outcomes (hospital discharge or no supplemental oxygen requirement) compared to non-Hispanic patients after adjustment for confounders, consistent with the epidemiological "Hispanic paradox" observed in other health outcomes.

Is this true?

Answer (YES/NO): YES